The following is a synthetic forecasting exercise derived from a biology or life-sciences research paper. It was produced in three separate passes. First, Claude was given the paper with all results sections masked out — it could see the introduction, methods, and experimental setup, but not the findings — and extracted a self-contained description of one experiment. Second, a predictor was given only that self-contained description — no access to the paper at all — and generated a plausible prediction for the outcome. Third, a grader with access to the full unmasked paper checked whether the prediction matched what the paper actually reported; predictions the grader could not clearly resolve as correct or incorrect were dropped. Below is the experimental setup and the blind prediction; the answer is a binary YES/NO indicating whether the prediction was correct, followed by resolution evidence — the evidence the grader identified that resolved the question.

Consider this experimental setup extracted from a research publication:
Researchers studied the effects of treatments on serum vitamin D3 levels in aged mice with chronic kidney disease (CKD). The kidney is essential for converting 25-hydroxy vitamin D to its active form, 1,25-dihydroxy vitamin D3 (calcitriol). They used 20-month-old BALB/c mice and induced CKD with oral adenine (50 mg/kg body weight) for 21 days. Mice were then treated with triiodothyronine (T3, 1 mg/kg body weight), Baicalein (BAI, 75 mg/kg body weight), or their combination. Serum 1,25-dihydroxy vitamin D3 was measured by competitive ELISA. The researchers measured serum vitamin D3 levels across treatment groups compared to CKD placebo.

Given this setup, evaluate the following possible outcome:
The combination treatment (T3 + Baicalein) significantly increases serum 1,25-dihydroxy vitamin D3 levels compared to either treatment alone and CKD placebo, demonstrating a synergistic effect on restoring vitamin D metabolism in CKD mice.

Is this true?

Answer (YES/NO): NO